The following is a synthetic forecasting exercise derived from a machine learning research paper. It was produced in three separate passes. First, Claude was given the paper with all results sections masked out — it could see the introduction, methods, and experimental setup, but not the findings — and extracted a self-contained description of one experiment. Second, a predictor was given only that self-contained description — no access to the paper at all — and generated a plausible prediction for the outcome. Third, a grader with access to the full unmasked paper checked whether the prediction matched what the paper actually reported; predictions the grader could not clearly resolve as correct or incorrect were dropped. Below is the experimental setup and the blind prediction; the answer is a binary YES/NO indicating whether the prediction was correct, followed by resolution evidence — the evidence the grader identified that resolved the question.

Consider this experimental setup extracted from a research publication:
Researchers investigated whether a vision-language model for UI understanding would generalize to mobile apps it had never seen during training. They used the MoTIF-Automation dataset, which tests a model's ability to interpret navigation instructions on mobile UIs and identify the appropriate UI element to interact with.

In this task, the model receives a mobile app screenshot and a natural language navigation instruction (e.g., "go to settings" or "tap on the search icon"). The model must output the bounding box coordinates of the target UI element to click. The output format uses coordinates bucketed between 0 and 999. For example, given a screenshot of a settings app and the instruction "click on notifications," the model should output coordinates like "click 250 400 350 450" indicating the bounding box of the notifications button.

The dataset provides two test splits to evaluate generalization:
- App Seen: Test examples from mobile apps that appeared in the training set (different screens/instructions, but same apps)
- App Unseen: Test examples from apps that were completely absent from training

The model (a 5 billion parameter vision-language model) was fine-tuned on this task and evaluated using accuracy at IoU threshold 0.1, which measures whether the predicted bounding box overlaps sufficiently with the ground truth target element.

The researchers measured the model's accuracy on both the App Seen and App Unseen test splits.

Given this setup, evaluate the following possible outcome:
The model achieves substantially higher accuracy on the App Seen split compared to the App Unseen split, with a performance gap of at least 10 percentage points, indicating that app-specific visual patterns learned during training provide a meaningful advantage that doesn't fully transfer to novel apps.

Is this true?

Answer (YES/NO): NO